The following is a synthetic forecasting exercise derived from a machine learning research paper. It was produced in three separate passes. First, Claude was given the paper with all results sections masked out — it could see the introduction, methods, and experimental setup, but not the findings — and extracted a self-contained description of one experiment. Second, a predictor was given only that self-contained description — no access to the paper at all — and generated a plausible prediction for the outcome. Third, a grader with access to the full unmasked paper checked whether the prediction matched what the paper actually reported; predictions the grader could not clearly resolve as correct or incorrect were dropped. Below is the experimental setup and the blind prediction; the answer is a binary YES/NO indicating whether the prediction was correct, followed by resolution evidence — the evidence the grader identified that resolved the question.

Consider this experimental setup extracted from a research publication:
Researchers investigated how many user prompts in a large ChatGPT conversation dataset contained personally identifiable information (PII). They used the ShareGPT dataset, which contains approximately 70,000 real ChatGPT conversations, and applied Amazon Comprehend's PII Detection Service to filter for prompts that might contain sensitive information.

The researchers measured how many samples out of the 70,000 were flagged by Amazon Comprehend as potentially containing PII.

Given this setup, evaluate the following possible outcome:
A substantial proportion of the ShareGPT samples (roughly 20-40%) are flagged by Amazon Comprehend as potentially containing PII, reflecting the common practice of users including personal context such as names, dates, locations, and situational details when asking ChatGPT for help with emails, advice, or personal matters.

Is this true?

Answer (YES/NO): NO